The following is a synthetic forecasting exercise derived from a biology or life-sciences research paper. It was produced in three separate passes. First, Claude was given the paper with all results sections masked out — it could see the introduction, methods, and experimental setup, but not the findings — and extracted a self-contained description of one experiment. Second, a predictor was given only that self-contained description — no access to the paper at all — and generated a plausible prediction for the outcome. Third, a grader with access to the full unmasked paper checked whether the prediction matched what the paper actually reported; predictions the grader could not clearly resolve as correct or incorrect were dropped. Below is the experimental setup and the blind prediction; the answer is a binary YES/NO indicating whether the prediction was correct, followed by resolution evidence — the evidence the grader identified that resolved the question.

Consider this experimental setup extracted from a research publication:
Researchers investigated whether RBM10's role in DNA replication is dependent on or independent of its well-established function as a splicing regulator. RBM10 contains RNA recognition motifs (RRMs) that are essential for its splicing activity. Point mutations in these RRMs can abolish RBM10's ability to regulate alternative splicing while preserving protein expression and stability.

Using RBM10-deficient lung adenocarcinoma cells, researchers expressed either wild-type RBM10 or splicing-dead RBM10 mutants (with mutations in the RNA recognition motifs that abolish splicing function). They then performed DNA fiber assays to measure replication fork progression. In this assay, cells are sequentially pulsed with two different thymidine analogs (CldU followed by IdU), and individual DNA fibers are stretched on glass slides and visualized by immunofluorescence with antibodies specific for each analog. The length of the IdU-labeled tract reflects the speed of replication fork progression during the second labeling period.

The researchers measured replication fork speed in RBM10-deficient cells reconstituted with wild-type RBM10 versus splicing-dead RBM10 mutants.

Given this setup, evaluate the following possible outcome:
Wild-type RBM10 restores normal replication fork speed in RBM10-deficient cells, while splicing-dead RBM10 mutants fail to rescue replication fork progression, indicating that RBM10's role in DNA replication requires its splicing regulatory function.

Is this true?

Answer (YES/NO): NO